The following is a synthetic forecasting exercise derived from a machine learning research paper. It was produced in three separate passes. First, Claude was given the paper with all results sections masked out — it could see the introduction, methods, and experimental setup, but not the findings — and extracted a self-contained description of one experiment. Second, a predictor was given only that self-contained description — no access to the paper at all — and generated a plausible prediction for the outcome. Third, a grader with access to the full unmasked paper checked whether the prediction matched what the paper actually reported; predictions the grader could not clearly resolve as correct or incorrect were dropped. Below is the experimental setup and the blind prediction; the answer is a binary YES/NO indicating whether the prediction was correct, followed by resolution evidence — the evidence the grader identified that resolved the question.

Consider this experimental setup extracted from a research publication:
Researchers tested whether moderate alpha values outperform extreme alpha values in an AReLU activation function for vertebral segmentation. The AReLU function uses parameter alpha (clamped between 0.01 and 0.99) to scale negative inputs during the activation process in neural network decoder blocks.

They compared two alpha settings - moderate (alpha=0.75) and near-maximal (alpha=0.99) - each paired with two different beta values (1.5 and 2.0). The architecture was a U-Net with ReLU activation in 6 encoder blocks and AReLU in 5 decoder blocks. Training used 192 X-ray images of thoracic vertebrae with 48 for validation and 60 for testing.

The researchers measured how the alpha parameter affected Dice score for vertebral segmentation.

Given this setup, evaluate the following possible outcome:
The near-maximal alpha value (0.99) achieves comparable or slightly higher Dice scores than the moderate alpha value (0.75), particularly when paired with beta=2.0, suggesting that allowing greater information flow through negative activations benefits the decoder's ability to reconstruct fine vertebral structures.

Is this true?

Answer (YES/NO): NO